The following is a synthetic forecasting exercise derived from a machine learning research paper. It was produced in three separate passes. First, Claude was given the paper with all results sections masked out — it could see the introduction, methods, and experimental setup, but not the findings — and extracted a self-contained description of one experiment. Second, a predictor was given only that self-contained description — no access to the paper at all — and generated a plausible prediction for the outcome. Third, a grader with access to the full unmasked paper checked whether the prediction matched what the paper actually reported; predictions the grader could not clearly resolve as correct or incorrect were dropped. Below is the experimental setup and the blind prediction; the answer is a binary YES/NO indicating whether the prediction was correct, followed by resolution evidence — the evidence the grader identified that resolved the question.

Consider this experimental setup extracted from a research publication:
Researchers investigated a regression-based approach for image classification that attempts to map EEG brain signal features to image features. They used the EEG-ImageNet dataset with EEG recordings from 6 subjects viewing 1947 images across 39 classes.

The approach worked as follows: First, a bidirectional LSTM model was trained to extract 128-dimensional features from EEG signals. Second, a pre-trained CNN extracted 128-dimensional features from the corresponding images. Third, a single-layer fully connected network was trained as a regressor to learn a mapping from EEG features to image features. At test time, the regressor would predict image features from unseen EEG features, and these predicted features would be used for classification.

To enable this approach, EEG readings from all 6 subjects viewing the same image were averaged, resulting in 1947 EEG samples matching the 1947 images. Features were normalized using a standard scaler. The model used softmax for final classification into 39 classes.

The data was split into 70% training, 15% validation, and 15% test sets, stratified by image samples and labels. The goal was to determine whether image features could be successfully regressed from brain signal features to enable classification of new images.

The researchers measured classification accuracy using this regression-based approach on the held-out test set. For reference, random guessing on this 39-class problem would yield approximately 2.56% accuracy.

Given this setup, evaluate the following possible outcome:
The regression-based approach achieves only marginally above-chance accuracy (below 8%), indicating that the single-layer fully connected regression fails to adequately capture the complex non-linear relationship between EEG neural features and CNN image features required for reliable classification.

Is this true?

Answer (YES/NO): YES